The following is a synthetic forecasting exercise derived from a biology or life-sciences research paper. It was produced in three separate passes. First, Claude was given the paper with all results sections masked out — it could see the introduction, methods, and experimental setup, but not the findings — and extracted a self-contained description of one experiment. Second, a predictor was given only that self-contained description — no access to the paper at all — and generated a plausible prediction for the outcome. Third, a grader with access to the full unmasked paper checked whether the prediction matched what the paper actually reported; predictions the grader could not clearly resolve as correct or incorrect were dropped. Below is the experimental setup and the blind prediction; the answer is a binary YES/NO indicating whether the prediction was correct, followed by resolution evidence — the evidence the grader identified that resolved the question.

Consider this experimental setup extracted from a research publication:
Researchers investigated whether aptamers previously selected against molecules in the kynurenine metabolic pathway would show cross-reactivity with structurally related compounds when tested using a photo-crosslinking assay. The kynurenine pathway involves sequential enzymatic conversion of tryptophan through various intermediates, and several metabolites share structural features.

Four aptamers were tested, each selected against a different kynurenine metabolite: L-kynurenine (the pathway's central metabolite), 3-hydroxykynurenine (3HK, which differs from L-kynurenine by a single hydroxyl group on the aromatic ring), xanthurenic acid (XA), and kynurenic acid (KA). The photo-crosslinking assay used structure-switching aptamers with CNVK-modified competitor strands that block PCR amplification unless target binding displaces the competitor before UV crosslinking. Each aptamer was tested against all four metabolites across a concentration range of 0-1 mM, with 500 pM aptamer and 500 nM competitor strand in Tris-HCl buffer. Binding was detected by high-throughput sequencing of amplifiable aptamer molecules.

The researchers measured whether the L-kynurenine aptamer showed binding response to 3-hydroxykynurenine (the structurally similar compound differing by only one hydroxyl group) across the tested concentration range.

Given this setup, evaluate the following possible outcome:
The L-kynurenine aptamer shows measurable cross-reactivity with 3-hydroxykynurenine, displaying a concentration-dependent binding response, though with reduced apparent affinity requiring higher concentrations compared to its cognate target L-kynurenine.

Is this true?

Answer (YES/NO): NO